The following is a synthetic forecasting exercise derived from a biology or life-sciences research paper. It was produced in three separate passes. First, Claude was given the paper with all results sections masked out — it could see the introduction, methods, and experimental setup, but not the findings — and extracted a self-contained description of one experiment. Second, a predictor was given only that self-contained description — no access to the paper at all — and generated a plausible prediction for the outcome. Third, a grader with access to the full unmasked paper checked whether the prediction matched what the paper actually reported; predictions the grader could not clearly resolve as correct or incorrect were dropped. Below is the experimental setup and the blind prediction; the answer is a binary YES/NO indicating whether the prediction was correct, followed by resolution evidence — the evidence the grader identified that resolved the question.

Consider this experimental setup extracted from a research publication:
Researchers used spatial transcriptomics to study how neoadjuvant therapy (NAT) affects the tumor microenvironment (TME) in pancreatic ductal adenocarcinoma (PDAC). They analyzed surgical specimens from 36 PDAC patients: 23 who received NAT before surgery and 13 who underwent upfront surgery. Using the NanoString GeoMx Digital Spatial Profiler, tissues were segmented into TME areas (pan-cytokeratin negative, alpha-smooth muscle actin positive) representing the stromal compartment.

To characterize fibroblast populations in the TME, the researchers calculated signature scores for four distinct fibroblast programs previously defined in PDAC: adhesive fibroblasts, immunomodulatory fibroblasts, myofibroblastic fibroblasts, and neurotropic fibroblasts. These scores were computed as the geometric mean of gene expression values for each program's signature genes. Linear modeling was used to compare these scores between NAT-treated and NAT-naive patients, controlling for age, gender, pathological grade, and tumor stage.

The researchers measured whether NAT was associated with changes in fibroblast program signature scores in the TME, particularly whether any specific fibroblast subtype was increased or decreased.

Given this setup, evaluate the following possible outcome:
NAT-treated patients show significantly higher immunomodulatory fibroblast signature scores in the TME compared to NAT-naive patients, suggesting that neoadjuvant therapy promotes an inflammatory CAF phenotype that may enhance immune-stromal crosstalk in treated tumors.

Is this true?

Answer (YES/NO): YES